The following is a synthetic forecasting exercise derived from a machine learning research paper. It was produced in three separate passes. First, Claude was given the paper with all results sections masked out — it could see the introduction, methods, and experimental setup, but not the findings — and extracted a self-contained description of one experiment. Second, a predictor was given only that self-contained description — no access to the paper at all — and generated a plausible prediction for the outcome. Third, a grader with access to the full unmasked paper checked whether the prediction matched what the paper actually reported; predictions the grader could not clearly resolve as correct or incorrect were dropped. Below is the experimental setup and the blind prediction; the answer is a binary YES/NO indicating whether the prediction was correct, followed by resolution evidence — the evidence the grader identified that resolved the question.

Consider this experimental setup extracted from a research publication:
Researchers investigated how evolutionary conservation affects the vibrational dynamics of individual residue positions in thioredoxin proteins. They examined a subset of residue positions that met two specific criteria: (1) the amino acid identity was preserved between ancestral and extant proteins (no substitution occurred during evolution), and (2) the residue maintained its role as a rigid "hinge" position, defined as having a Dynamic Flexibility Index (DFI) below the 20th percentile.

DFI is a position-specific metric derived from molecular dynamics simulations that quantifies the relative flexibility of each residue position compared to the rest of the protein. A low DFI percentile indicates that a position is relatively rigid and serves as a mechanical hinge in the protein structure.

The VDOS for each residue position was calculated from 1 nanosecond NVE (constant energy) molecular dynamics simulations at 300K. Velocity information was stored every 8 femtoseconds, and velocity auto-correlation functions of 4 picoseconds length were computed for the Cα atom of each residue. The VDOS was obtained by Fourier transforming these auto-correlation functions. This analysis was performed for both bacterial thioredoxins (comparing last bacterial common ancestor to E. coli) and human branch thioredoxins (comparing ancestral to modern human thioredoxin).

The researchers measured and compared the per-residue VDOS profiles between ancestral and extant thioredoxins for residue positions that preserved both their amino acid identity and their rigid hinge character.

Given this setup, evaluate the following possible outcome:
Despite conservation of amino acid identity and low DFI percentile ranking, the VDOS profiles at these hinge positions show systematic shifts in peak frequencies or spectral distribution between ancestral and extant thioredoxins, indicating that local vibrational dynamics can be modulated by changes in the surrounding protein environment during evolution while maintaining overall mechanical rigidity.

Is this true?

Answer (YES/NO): NO